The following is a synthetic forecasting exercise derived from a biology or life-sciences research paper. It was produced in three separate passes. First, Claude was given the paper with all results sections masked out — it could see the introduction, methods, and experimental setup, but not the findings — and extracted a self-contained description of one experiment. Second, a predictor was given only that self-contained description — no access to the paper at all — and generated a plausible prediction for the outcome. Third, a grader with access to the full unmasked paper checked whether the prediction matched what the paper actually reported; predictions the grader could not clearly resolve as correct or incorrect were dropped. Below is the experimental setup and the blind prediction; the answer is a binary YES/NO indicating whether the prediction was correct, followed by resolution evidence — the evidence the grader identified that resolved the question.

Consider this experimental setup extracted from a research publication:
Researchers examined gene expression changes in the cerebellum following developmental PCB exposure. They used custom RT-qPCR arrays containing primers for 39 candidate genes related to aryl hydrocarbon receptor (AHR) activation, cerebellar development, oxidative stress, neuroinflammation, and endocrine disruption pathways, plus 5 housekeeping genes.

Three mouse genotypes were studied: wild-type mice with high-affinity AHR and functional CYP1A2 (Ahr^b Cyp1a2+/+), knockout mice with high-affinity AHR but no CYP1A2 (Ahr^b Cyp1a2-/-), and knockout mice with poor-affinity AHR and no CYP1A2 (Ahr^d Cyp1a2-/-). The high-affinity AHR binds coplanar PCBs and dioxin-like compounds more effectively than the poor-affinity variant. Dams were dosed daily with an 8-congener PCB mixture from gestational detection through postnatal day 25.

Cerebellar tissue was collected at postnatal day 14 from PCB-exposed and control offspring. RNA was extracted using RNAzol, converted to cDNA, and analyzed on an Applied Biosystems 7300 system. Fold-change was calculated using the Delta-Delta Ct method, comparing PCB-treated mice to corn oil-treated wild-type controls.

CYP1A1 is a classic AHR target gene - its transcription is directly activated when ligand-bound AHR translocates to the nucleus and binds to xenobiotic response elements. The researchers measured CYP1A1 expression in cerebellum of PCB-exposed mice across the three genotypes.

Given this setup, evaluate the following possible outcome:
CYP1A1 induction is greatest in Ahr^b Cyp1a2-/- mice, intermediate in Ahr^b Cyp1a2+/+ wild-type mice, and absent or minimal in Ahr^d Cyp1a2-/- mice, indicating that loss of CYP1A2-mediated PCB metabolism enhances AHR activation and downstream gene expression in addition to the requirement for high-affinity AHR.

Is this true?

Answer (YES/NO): NO